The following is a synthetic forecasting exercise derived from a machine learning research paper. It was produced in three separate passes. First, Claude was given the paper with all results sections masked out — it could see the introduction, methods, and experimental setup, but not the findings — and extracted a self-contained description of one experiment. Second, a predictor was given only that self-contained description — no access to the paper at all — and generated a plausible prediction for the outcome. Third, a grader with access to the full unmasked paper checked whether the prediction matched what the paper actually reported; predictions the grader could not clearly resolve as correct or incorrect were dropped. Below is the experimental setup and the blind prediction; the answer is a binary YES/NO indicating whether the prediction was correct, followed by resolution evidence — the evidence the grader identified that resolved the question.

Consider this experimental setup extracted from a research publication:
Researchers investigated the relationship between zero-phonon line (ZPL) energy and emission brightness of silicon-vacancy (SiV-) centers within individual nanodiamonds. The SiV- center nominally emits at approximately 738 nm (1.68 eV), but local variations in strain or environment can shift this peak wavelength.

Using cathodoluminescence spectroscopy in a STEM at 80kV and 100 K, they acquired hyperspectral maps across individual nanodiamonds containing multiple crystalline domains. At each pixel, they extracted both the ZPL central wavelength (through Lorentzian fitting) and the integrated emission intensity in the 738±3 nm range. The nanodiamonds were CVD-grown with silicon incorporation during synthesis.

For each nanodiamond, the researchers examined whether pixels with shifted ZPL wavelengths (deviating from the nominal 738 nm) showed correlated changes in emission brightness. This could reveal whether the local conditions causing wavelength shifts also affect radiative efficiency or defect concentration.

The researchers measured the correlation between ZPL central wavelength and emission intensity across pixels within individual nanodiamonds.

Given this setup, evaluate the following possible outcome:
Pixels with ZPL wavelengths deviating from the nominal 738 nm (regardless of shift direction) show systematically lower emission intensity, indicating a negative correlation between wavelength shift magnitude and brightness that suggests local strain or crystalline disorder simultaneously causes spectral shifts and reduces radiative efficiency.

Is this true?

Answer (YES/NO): NO